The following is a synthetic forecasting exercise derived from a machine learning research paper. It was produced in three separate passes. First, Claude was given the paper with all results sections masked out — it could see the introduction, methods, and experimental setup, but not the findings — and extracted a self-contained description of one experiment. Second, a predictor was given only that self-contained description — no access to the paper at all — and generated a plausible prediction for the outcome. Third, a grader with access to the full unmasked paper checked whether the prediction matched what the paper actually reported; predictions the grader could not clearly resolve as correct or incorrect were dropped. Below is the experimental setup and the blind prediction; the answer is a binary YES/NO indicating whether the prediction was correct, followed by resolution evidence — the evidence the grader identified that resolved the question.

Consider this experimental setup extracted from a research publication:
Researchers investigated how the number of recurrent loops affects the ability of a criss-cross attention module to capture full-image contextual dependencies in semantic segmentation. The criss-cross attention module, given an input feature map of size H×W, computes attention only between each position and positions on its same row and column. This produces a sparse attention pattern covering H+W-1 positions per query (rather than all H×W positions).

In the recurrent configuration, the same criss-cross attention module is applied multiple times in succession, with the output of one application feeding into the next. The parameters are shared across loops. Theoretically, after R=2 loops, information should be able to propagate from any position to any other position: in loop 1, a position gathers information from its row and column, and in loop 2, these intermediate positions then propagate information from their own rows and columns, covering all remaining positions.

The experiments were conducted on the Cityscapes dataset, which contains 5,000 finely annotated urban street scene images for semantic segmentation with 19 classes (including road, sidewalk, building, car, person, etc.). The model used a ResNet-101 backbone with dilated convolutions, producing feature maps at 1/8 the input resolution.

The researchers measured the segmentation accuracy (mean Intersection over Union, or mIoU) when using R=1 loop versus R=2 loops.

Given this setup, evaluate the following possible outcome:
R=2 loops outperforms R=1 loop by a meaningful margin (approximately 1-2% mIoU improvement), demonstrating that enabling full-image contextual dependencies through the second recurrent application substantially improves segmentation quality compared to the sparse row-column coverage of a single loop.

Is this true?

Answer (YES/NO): YES